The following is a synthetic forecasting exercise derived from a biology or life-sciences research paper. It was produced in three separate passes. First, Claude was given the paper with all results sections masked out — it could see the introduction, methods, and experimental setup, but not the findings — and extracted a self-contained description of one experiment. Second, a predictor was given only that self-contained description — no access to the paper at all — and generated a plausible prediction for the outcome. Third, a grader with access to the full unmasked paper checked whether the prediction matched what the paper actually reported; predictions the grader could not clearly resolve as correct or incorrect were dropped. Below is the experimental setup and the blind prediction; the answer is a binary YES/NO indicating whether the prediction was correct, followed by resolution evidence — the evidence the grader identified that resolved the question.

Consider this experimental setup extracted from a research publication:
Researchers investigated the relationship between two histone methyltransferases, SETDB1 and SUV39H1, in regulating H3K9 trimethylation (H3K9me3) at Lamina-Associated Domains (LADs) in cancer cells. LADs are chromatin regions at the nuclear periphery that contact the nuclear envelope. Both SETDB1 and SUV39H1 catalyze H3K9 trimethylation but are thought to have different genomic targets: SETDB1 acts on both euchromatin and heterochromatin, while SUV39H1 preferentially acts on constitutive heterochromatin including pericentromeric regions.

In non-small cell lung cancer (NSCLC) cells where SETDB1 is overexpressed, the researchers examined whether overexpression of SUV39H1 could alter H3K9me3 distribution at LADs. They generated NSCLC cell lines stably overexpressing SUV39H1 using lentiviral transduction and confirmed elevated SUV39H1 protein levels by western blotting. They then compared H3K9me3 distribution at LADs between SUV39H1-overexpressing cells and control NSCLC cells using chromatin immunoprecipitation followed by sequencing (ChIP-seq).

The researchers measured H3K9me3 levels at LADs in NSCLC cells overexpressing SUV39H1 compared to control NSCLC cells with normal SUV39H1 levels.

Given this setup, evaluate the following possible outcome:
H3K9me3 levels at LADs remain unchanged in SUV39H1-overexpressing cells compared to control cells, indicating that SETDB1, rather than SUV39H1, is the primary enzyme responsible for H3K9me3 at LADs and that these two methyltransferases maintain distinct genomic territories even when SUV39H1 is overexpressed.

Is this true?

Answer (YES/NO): NO